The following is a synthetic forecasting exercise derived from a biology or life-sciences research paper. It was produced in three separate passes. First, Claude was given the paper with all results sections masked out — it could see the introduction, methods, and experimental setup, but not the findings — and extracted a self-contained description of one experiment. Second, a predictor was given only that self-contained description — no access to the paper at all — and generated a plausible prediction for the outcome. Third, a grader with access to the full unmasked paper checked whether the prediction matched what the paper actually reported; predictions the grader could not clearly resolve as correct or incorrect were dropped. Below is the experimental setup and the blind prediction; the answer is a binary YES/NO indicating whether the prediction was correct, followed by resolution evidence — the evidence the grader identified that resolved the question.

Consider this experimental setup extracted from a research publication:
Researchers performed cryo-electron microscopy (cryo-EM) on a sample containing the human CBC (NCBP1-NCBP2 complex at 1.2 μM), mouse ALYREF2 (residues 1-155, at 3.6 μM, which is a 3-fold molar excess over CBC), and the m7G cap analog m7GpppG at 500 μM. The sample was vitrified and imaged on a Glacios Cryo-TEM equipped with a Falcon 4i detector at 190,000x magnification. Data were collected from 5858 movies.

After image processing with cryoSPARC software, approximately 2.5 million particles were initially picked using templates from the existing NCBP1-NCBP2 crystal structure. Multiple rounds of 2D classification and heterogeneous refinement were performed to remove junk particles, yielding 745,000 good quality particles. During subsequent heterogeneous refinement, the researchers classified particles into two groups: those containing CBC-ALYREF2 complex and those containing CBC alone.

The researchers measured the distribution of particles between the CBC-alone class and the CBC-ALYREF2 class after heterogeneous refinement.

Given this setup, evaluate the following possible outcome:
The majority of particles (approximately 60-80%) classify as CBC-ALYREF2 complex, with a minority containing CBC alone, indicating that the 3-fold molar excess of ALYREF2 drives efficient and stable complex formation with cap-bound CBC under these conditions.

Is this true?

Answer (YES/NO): YES